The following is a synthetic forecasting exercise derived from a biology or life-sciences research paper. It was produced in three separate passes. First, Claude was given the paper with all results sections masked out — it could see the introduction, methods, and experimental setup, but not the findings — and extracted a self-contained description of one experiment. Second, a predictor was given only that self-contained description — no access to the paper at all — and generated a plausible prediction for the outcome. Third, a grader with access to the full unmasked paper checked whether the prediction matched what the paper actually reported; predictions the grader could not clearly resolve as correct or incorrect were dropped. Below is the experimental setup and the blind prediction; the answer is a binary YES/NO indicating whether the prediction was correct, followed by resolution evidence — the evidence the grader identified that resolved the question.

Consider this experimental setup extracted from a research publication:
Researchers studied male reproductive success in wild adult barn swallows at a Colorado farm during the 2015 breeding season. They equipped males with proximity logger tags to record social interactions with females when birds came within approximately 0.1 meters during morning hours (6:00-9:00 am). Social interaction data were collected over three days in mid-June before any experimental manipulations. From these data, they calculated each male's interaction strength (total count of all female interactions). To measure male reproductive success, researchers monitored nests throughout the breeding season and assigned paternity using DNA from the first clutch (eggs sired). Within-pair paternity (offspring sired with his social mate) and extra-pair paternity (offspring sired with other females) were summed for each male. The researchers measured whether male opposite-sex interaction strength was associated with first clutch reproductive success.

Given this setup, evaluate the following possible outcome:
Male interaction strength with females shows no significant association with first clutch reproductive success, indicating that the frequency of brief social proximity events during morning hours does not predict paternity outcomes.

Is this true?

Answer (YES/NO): YES